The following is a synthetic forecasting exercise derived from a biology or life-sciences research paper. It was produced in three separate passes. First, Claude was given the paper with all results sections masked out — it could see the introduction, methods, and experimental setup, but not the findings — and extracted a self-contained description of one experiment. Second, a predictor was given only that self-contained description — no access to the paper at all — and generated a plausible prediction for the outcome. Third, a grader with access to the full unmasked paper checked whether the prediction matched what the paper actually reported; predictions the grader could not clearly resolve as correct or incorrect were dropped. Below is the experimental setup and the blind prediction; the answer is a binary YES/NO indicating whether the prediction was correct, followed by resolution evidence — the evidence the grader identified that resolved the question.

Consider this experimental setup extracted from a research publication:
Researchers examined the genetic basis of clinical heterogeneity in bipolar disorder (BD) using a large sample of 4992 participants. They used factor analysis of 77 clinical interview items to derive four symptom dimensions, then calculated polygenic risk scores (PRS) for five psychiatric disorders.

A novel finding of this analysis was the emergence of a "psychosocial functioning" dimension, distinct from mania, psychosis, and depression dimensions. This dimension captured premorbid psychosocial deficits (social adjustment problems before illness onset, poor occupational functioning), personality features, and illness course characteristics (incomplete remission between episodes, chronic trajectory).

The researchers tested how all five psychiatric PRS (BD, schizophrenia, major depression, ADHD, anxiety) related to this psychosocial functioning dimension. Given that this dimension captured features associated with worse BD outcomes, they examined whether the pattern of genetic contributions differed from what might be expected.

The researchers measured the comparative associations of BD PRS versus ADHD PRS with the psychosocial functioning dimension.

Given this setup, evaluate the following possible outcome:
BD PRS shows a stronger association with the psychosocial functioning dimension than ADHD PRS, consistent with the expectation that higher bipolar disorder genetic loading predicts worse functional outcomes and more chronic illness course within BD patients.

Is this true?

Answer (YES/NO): NO